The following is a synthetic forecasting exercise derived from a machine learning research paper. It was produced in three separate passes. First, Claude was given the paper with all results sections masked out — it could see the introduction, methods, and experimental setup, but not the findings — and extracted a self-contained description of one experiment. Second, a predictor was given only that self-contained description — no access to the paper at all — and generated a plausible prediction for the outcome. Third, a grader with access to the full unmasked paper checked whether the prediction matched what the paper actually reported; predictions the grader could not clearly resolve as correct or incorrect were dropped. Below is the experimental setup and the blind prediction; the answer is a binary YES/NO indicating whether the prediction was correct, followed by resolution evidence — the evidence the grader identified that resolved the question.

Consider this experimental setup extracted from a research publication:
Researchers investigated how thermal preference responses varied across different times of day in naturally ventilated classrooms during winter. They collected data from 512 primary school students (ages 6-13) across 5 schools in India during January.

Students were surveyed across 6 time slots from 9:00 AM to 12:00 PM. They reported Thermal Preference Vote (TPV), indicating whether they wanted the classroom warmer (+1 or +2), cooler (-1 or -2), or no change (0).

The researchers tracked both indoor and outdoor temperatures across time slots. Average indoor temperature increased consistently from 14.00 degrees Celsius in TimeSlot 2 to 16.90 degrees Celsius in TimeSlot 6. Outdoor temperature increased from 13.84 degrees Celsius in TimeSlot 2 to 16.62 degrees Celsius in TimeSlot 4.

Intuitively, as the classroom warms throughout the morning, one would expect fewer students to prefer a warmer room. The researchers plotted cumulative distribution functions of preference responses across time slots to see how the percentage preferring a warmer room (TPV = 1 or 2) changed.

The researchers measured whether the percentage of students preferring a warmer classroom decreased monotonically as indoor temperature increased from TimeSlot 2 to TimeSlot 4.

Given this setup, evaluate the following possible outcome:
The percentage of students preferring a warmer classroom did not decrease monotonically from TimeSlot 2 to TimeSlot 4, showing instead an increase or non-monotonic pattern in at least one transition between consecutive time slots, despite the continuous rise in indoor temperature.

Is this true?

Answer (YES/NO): YES